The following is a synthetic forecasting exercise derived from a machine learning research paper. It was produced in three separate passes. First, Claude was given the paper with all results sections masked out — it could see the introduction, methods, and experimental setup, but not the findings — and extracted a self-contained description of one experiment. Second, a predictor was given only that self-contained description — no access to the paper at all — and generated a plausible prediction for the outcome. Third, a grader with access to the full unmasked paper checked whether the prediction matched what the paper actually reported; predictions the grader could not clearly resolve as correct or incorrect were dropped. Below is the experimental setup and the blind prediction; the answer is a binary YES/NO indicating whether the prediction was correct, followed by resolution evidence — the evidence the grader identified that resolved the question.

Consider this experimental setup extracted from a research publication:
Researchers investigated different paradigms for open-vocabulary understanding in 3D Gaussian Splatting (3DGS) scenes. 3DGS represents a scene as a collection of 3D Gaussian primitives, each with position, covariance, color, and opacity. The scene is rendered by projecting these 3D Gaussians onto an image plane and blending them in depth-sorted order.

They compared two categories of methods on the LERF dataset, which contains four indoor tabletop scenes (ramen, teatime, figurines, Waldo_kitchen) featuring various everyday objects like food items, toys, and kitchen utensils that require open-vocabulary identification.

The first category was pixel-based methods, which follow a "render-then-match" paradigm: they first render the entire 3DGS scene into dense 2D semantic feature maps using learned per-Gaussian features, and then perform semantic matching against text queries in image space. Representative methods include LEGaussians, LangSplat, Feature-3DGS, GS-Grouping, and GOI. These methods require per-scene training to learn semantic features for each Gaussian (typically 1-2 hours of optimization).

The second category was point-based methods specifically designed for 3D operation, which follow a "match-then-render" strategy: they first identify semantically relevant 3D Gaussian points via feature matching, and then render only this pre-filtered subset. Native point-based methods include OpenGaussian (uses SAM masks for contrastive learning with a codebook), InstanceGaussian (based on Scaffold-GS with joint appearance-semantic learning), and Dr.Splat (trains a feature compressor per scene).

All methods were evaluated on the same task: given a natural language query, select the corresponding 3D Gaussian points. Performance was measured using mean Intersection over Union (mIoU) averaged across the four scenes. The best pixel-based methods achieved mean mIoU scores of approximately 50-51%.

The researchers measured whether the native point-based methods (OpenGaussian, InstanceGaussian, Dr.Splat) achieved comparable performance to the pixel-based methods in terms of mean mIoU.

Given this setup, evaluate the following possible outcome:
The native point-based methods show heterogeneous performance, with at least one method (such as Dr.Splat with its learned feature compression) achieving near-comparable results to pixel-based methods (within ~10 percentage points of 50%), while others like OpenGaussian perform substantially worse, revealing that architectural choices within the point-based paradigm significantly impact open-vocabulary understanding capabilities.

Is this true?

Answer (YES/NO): YES